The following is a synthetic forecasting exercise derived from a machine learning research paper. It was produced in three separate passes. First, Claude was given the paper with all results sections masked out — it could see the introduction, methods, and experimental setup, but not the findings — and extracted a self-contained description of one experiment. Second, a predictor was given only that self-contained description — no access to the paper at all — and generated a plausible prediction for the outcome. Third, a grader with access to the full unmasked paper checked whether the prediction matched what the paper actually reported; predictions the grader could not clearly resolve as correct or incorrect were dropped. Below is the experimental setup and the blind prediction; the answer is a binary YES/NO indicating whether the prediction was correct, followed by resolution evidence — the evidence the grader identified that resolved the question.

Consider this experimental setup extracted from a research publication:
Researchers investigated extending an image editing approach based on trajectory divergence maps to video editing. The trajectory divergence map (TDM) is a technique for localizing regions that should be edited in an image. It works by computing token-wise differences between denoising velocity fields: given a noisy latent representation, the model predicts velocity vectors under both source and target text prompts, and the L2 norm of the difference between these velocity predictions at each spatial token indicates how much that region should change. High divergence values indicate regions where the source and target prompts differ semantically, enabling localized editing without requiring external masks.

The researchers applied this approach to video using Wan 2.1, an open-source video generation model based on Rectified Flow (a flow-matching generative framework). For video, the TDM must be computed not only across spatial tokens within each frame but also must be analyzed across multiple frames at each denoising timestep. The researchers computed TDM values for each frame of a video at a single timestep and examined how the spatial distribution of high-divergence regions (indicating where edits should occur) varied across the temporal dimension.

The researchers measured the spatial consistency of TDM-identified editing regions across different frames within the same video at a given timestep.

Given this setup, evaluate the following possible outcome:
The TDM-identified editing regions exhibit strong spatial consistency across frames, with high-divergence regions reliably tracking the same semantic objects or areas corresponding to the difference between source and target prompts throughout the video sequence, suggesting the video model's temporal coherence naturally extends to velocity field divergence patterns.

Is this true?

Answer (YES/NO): NO